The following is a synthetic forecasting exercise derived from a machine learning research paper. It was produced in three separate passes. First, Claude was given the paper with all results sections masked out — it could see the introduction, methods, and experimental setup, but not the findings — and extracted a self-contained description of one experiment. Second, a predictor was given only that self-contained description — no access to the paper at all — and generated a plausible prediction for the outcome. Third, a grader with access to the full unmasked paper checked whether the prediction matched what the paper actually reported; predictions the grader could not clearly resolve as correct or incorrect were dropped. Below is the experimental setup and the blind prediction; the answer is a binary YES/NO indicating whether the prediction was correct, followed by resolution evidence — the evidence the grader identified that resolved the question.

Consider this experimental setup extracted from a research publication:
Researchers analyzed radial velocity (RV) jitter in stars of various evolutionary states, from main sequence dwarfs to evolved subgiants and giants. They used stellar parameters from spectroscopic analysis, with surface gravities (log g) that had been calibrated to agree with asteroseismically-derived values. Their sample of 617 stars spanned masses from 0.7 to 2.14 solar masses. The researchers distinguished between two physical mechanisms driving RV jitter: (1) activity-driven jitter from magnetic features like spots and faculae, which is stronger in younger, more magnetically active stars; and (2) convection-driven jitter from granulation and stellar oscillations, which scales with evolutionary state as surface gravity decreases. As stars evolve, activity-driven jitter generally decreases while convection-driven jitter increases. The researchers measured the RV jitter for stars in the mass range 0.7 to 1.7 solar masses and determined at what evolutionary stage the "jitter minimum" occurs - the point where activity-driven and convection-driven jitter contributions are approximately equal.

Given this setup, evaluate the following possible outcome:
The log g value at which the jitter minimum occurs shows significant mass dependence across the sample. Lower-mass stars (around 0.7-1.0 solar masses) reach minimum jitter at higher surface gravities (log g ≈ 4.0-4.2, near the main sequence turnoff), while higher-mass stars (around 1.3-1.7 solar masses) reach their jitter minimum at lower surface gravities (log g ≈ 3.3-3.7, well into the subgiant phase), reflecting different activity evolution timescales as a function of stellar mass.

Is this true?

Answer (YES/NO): NO